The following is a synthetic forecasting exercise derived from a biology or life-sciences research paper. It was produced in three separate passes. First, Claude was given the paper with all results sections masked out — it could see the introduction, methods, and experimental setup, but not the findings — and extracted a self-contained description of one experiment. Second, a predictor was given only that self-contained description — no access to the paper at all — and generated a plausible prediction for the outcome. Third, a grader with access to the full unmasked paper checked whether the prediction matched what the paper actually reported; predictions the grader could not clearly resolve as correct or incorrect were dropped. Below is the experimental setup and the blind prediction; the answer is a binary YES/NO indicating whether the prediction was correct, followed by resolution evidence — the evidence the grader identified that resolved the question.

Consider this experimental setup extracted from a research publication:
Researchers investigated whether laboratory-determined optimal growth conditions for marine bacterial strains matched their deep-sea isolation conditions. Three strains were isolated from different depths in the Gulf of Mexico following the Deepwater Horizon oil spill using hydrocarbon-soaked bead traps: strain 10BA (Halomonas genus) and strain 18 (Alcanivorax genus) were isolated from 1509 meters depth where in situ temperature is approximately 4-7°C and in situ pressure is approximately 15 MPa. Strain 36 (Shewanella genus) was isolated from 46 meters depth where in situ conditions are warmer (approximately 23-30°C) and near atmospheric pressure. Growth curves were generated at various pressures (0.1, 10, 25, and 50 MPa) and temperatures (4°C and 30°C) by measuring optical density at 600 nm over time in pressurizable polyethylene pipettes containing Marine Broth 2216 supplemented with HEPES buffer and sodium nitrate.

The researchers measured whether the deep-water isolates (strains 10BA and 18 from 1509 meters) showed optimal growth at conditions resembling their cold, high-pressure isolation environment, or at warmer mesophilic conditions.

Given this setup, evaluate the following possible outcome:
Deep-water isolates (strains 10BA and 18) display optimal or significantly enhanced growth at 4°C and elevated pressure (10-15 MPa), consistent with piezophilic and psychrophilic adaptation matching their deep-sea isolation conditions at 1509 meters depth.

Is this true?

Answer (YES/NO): NO